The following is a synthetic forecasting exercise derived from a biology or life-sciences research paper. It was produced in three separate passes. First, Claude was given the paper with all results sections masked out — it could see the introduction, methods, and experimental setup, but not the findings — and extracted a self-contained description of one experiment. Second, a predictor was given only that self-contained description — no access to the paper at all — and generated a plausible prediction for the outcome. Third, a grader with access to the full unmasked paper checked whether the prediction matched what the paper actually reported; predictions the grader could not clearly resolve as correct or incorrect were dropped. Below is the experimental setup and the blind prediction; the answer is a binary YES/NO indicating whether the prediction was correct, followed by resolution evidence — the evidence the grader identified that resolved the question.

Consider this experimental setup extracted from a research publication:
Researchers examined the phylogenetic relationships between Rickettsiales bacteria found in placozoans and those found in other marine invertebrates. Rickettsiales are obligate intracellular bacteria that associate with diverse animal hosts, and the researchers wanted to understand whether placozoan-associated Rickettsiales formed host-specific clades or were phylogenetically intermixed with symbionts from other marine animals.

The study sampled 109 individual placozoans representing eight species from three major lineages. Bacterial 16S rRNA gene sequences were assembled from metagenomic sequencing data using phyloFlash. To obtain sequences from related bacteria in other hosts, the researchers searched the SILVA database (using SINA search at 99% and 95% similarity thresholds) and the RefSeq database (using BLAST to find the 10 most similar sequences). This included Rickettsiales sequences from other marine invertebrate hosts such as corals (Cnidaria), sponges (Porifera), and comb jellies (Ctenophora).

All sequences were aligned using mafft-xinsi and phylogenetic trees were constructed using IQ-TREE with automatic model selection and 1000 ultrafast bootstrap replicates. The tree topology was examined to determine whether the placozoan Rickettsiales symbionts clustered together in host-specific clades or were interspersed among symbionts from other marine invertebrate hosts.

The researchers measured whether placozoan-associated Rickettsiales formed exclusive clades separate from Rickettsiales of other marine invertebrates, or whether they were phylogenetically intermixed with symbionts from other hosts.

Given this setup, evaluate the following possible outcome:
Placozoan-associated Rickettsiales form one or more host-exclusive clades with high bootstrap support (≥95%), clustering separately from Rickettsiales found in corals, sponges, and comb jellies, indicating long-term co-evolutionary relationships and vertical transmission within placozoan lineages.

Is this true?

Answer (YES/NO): NO